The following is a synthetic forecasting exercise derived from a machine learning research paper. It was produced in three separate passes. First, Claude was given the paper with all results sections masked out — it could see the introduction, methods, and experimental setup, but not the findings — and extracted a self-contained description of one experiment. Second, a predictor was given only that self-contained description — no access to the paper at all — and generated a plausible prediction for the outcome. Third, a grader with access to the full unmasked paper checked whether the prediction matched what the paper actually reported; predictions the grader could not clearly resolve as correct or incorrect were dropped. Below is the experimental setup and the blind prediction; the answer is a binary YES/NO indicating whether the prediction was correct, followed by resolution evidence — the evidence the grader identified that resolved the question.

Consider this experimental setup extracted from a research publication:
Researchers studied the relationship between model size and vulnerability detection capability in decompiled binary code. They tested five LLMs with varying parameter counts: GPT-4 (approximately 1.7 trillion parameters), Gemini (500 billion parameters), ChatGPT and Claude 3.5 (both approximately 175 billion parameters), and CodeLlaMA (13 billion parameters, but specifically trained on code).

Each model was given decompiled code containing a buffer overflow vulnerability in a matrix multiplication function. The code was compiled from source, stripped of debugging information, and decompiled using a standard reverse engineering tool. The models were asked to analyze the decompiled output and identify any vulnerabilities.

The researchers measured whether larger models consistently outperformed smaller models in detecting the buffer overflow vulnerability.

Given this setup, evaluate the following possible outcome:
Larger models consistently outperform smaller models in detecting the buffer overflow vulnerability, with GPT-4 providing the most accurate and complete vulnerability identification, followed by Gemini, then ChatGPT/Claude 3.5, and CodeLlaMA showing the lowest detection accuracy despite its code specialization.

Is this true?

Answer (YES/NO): NO